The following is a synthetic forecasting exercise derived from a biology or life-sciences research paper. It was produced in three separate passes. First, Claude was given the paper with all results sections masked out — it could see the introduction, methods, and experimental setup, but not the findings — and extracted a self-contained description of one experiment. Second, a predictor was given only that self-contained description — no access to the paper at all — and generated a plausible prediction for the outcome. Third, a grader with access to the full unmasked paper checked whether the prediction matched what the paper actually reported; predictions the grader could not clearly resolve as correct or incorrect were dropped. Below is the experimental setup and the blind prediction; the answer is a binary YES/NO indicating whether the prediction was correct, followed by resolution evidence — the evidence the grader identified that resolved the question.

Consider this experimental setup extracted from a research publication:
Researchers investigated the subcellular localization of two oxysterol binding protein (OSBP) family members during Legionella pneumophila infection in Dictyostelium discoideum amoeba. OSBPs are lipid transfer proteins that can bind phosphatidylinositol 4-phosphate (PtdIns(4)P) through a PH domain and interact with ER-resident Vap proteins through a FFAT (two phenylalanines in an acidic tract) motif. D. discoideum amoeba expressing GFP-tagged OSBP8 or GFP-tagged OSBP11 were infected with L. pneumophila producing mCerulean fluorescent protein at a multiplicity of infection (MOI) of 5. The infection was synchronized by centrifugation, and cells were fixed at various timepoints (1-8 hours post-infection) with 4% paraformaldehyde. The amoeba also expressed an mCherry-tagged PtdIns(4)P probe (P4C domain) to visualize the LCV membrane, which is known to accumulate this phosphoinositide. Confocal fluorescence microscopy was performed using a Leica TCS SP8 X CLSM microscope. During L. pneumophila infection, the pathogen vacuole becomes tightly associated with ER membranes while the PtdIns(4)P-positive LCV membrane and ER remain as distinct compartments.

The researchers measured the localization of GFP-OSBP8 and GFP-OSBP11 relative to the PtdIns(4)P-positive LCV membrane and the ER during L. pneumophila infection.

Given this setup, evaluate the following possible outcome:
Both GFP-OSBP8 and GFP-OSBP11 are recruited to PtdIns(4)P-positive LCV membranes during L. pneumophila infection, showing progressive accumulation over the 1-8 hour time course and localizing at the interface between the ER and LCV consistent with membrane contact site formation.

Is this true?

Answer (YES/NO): NO